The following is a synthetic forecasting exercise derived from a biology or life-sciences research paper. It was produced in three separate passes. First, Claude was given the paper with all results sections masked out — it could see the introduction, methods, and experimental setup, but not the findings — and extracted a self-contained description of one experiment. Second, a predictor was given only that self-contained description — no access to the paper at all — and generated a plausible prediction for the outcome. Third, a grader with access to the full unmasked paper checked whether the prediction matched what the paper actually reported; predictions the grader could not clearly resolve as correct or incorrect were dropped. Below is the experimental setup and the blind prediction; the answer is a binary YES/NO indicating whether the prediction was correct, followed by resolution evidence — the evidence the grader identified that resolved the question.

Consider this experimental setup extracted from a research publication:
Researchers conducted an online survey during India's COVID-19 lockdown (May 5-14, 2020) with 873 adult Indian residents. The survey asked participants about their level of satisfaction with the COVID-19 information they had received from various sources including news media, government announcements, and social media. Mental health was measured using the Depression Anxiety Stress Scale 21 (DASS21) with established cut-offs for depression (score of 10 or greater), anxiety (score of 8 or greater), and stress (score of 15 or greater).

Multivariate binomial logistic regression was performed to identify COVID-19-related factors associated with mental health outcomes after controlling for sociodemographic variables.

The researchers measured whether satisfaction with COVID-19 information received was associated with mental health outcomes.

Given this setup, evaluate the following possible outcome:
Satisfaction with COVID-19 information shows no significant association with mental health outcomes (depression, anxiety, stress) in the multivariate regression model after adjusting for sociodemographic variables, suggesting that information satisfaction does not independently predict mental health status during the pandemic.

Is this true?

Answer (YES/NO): NO